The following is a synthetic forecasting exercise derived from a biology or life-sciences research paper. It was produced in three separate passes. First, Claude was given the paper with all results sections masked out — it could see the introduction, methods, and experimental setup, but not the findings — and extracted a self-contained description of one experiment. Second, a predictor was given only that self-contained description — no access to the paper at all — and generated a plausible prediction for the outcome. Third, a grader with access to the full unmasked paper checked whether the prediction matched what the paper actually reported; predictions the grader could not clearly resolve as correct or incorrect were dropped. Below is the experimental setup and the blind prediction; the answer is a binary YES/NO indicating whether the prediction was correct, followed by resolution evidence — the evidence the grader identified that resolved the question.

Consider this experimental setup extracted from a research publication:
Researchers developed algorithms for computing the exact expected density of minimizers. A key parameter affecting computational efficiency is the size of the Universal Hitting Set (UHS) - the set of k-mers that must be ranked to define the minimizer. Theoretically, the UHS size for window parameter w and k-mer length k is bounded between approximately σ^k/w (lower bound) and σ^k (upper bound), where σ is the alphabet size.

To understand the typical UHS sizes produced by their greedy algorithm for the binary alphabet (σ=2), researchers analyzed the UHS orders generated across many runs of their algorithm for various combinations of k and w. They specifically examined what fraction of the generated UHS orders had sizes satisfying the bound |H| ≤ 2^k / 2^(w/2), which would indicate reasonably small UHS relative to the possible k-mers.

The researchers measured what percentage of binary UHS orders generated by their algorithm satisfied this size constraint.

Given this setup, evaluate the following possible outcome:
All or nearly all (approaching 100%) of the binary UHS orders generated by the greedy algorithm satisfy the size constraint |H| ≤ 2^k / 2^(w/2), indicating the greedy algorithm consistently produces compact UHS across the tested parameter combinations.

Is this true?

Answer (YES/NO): NO